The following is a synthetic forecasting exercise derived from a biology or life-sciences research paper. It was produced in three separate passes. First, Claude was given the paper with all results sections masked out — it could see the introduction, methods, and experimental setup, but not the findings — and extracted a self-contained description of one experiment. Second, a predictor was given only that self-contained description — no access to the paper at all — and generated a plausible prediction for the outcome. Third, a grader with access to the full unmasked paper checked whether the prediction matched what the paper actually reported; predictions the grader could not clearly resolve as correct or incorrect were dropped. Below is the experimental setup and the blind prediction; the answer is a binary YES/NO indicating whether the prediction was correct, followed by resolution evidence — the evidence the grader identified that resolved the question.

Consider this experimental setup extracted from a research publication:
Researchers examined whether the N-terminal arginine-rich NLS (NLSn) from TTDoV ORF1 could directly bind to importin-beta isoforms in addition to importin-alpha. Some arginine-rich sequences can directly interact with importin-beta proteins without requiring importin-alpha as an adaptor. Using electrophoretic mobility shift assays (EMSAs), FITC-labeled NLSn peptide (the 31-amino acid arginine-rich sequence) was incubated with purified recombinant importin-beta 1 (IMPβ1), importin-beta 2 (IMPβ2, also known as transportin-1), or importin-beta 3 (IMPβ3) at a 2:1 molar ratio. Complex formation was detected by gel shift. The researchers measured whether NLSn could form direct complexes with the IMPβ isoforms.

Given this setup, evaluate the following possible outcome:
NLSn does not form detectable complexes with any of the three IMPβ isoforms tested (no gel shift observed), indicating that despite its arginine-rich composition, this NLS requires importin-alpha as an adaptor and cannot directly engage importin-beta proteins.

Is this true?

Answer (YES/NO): NO